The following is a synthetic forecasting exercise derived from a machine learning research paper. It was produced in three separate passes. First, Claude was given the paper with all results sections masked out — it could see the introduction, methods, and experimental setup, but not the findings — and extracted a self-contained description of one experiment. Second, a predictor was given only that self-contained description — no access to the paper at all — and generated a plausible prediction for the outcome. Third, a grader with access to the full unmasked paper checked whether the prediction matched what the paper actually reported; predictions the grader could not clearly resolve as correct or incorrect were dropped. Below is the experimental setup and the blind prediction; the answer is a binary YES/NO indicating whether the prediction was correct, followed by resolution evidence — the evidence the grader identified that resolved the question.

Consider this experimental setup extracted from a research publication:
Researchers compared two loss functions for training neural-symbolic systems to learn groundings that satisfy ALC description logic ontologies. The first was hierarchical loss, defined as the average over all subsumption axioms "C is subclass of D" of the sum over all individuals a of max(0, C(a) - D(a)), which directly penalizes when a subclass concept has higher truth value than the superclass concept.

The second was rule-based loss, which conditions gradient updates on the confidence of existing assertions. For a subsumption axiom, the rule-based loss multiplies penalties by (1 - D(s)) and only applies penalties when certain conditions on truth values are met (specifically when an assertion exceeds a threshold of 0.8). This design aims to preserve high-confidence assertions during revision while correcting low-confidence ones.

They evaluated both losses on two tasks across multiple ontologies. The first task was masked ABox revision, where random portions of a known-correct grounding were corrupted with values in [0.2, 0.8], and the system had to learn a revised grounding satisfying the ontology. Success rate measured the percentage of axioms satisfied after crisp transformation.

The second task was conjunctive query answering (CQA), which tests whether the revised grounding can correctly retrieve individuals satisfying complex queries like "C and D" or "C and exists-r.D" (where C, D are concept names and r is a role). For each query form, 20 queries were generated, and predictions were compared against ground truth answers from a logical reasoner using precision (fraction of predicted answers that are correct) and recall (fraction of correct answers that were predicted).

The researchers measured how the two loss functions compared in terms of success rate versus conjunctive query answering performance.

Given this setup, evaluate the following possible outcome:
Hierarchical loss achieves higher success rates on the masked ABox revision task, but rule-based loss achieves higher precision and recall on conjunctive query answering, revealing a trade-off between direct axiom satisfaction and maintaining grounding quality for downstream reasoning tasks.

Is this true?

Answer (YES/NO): YES